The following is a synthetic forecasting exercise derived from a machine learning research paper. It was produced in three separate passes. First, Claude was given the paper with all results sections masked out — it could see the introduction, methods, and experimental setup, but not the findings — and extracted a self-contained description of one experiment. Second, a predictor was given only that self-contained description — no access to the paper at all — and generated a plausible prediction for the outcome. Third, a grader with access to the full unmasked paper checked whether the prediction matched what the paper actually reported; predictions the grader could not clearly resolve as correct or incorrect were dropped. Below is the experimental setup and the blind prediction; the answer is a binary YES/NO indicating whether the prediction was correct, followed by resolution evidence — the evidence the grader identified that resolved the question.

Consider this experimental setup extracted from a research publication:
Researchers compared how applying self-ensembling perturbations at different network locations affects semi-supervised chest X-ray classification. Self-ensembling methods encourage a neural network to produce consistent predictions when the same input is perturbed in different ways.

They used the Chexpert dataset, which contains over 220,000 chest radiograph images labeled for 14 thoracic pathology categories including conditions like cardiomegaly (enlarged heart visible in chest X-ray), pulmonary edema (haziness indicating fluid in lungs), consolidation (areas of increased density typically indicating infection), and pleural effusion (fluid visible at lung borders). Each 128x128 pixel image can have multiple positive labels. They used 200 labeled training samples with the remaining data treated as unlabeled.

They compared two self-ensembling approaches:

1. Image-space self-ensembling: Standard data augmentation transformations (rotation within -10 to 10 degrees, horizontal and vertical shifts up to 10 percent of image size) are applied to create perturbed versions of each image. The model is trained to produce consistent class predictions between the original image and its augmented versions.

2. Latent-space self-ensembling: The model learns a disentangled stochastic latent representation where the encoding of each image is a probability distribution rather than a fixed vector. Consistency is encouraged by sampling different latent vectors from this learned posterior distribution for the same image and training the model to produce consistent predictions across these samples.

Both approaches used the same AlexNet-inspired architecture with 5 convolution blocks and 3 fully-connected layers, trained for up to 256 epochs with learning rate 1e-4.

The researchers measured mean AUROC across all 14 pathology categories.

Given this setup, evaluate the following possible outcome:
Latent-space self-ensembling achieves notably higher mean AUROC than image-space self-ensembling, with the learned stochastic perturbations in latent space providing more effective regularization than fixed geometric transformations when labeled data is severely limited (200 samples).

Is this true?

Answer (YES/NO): NO